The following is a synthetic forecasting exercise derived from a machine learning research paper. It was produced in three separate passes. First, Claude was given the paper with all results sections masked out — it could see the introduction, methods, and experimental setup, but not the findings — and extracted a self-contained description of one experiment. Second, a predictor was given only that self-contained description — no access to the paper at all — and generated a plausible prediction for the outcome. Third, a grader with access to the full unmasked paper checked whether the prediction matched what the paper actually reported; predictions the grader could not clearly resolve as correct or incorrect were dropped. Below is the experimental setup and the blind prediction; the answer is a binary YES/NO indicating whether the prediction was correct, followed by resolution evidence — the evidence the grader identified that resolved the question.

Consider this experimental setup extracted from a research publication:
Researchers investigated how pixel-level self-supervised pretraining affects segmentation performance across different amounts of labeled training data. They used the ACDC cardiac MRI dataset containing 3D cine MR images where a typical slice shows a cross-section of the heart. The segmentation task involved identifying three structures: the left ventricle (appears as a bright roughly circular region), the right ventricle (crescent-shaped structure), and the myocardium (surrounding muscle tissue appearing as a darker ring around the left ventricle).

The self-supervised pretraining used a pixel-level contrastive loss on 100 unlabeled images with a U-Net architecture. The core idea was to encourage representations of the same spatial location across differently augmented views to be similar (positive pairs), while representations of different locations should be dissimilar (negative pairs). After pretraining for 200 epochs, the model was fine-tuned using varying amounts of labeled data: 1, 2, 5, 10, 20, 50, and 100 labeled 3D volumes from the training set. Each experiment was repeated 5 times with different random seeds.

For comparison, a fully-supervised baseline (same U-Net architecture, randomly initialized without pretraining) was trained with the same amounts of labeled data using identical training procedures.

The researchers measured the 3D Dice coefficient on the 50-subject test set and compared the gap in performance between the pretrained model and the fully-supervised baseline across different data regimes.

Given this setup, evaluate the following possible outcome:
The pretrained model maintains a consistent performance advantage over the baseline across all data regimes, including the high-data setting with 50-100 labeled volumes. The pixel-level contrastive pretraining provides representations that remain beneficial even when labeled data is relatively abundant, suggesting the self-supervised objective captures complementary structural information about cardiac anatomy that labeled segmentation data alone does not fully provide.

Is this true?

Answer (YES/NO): NO